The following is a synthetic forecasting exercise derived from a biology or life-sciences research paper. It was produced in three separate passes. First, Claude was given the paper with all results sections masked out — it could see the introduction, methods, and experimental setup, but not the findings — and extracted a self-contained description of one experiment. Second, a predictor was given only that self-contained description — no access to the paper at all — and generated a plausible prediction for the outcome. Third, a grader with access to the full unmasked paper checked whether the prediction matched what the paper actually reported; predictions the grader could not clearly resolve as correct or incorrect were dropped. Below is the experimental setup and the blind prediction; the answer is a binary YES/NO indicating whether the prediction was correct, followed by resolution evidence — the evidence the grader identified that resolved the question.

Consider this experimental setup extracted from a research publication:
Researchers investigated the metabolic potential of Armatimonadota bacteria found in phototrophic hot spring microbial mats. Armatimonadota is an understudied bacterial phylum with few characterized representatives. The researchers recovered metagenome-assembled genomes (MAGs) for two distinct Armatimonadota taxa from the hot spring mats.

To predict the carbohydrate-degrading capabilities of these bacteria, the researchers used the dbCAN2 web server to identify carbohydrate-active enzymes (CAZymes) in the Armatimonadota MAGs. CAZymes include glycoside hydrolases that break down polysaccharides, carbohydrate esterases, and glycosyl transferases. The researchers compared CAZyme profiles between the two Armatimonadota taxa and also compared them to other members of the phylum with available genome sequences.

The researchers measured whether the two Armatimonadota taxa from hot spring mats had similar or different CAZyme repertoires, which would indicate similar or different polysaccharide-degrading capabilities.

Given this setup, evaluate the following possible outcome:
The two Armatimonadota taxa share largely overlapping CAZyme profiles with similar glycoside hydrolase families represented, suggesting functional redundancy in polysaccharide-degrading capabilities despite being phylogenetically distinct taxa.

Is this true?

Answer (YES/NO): NO